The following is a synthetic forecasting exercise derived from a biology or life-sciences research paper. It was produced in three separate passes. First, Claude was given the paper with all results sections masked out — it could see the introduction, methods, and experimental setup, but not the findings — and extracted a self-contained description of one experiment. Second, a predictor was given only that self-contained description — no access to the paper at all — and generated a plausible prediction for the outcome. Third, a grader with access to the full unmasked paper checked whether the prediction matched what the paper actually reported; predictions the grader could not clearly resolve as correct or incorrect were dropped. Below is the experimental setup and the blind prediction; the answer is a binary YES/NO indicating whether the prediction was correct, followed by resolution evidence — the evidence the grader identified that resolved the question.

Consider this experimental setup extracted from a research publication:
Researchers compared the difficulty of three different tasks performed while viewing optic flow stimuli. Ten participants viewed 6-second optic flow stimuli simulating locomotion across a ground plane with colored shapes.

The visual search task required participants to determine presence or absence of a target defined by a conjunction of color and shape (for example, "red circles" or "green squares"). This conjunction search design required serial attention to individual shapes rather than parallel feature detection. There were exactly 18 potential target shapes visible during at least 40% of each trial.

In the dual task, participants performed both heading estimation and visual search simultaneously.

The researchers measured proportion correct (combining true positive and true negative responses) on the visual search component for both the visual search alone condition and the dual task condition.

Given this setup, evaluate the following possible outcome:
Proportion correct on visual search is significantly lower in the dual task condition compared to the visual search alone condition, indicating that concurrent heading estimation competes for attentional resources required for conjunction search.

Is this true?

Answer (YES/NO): NO